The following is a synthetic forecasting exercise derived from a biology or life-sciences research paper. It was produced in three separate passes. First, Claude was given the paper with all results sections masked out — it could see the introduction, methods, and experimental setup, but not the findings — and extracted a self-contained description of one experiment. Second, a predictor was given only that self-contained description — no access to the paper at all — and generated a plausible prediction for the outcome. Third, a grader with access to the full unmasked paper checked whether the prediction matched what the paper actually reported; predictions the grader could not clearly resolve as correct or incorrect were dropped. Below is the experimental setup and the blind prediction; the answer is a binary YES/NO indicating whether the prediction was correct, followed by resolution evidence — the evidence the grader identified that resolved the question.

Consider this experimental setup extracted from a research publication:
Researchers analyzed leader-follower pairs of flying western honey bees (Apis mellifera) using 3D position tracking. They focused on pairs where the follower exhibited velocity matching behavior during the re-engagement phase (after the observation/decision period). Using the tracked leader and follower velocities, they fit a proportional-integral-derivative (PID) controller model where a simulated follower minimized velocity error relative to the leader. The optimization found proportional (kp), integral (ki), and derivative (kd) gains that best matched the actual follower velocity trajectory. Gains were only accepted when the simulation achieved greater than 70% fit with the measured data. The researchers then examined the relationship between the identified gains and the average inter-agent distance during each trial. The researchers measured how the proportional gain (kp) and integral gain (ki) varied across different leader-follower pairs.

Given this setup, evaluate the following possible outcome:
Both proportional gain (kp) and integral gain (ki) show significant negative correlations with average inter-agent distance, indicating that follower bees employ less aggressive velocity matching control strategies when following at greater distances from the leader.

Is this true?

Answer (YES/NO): NO